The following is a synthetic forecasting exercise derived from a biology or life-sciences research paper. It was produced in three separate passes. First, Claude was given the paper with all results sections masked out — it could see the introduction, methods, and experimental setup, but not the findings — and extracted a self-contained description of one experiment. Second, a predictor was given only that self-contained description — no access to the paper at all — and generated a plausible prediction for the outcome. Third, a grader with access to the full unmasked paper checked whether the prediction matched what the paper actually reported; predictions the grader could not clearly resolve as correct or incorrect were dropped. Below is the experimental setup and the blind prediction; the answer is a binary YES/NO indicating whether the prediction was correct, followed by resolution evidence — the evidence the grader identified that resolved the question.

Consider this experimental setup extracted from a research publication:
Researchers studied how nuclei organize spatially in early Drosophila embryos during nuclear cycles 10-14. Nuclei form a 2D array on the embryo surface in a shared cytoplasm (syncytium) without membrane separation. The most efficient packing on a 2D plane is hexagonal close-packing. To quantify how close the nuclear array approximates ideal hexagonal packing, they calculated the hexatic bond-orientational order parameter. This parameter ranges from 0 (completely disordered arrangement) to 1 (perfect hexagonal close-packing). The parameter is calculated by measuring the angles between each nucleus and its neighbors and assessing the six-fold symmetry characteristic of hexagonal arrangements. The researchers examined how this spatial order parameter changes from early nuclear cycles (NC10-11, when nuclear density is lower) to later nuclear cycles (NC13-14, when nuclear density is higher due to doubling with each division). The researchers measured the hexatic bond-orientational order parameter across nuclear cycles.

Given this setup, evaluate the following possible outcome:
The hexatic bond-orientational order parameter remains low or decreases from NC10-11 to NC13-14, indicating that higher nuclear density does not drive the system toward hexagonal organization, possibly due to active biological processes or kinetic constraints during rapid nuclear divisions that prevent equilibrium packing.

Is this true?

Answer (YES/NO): NO